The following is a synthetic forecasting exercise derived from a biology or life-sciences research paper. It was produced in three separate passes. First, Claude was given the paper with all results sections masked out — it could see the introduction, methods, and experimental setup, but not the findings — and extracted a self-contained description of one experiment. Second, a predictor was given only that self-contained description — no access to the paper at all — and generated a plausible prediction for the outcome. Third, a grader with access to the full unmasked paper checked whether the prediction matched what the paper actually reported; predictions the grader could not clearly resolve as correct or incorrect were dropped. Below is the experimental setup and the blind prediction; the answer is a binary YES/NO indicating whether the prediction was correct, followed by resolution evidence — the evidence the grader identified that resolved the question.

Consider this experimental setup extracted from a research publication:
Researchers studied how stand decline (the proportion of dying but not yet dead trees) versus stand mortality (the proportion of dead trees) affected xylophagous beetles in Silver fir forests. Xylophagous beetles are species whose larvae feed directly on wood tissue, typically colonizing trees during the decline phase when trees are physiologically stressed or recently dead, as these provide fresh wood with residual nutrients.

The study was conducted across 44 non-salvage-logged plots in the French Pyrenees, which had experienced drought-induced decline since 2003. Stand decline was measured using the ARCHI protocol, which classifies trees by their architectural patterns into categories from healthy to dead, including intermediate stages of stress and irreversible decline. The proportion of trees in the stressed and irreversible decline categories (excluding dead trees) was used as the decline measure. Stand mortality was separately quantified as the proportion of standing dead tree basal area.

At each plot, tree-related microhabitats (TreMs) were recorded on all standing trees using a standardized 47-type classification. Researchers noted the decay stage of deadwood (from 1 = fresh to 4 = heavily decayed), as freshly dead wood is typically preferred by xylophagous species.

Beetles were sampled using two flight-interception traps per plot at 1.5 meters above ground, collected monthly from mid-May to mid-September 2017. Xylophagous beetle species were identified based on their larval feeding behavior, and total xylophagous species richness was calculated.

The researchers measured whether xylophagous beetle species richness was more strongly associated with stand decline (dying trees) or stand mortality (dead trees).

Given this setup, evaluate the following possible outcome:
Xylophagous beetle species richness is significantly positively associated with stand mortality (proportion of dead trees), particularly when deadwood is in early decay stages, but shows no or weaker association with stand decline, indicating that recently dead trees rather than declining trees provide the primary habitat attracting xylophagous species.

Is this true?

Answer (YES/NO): NO